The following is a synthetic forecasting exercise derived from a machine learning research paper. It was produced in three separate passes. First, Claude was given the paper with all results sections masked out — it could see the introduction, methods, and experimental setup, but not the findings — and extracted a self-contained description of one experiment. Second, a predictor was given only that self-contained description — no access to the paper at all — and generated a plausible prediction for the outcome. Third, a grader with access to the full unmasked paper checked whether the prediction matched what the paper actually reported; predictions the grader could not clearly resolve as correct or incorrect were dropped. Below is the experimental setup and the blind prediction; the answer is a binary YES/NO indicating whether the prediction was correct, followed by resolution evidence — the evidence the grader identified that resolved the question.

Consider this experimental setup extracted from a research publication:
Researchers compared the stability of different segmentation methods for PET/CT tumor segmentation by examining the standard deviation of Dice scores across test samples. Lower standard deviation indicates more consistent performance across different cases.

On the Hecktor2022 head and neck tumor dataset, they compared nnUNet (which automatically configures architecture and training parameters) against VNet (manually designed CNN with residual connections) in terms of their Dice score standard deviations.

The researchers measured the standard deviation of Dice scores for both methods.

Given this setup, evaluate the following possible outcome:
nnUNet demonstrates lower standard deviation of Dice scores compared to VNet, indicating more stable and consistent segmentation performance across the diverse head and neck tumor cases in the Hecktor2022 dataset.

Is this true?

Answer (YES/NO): YES